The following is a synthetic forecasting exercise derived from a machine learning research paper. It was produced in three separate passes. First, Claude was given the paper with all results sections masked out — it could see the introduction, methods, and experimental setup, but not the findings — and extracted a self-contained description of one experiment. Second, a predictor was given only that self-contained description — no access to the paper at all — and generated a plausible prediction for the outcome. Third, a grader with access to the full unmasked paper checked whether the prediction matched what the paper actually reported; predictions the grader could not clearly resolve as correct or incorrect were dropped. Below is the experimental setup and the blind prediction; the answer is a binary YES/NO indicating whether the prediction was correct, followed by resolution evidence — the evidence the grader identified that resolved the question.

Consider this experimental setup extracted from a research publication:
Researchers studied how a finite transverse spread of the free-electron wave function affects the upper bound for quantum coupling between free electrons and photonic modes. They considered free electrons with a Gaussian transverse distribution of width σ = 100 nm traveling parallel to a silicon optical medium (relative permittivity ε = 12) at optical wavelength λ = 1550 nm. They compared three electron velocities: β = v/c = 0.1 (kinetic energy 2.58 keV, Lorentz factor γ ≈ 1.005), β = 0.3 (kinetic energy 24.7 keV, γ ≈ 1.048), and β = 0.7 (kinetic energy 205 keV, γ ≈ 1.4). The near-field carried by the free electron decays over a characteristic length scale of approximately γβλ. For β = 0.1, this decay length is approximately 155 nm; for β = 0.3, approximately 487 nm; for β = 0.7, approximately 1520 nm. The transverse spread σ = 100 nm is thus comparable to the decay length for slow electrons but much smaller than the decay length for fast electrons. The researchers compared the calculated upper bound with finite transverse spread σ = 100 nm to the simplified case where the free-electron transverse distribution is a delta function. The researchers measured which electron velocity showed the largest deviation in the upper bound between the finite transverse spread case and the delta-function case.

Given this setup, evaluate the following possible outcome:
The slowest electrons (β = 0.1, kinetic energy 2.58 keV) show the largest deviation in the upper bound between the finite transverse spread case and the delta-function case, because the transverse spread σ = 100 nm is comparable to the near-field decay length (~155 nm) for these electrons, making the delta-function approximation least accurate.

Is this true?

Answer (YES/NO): YES